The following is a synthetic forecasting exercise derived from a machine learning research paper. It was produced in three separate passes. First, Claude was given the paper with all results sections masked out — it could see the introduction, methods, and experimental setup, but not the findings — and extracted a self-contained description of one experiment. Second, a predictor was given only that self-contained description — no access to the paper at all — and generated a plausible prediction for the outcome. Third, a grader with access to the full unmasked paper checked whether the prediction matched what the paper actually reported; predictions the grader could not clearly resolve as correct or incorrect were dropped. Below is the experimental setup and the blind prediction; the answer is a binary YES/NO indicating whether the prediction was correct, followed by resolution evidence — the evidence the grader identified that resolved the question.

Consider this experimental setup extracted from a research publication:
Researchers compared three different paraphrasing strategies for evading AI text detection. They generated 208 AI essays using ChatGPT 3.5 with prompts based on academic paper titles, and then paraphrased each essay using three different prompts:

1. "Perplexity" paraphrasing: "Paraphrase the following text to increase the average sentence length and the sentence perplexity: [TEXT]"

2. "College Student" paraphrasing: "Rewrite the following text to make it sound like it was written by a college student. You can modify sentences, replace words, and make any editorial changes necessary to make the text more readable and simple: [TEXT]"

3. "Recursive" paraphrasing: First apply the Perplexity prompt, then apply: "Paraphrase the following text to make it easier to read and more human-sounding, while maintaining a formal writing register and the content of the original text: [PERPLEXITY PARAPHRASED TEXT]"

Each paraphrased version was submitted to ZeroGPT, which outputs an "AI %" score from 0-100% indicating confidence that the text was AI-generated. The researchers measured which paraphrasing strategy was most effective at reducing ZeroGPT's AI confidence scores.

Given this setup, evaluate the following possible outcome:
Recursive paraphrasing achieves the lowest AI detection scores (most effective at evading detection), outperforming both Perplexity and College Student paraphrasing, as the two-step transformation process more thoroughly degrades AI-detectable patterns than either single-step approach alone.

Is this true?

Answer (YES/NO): NO